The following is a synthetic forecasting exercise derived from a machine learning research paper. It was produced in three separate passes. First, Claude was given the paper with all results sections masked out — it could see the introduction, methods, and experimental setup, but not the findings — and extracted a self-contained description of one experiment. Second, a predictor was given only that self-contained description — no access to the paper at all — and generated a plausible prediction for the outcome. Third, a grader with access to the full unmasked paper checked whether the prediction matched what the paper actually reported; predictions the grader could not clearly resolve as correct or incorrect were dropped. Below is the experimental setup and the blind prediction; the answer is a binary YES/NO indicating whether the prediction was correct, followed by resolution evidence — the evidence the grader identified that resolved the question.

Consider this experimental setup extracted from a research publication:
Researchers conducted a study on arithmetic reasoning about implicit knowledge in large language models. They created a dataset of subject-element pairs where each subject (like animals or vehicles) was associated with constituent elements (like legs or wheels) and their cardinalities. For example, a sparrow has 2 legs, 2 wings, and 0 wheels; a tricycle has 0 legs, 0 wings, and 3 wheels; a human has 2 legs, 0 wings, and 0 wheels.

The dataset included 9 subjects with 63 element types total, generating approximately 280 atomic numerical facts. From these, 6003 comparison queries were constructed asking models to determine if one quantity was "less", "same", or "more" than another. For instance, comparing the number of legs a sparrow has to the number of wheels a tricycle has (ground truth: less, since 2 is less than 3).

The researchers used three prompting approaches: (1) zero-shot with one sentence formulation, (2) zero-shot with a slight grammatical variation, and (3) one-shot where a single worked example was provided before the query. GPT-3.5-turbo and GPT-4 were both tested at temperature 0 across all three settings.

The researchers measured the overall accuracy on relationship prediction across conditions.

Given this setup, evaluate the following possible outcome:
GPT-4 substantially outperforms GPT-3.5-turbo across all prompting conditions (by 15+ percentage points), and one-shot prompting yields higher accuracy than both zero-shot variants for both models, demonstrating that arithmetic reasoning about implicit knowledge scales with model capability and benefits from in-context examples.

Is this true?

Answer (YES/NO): NO